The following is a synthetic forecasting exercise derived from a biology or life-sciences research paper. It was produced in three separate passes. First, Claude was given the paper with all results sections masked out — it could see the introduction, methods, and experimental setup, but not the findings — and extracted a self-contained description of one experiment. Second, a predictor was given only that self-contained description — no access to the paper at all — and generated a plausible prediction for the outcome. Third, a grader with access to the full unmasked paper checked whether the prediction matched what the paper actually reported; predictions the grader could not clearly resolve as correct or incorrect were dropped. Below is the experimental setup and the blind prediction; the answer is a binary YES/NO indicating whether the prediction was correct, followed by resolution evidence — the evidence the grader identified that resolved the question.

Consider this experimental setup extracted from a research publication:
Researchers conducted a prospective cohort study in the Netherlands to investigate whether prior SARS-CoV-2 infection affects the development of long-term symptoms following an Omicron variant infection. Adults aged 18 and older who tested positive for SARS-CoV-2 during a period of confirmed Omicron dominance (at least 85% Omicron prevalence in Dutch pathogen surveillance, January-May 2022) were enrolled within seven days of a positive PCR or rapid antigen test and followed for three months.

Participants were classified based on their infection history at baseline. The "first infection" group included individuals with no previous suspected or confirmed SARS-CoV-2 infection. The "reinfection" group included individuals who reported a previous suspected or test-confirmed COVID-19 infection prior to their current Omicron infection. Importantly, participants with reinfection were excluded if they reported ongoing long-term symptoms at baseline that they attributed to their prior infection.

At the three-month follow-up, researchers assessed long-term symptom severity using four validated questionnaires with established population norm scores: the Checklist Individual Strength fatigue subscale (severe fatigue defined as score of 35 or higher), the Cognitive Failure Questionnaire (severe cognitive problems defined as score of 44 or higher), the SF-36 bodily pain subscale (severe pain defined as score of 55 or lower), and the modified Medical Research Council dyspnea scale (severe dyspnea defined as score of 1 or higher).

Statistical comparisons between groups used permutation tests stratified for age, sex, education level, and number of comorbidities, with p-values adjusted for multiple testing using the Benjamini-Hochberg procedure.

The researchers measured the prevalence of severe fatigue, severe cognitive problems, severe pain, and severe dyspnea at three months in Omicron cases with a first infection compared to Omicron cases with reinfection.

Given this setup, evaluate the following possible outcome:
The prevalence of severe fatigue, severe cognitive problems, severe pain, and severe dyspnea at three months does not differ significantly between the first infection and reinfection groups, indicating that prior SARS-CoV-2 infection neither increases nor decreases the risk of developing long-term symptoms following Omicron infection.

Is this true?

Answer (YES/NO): NO